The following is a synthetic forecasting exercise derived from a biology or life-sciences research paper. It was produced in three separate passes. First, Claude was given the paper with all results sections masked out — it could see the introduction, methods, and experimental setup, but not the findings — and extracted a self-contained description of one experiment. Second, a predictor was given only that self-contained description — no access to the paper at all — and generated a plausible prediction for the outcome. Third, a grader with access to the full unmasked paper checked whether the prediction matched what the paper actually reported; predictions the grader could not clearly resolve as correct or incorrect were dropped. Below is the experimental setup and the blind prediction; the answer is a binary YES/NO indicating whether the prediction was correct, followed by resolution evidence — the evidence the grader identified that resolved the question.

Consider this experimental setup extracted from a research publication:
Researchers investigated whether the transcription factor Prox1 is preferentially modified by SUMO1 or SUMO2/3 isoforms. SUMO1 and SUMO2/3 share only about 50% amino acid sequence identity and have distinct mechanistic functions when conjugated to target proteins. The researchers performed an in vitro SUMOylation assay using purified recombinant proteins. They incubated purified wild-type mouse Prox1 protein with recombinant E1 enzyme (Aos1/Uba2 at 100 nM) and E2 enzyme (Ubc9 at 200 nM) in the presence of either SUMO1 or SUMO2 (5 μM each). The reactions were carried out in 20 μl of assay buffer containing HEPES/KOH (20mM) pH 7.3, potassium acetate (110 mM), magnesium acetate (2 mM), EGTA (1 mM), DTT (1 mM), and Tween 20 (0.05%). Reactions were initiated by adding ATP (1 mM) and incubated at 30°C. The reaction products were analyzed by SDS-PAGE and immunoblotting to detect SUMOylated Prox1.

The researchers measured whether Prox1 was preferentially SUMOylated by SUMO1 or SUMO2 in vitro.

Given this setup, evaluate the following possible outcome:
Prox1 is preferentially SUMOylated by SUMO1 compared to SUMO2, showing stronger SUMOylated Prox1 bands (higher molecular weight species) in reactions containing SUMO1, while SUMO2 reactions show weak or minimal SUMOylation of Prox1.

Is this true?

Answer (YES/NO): NO